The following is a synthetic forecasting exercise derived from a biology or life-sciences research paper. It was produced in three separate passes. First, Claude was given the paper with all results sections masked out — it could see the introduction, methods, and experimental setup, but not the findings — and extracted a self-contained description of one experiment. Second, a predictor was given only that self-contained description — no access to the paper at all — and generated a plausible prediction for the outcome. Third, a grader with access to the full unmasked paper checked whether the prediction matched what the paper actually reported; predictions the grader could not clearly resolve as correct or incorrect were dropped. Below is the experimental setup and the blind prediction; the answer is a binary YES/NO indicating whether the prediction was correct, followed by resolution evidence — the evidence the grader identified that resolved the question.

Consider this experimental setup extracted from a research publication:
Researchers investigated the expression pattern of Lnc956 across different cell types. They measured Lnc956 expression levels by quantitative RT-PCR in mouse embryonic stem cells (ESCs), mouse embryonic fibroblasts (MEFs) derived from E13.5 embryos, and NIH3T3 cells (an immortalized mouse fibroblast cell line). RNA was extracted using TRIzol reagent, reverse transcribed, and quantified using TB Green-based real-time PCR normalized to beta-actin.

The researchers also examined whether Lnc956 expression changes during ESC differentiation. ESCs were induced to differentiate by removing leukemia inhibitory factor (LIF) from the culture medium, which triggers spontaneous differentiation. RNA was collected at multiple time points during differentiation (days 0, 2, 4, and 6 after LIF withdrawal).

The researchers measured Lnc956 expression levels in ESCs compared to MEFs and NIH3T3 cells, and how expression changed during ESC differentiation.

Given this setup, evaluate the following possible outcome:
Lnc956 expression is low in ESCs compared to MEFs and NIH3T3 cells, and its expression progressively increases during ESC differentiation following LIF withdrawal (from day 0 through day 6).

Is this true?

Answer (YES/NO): NO